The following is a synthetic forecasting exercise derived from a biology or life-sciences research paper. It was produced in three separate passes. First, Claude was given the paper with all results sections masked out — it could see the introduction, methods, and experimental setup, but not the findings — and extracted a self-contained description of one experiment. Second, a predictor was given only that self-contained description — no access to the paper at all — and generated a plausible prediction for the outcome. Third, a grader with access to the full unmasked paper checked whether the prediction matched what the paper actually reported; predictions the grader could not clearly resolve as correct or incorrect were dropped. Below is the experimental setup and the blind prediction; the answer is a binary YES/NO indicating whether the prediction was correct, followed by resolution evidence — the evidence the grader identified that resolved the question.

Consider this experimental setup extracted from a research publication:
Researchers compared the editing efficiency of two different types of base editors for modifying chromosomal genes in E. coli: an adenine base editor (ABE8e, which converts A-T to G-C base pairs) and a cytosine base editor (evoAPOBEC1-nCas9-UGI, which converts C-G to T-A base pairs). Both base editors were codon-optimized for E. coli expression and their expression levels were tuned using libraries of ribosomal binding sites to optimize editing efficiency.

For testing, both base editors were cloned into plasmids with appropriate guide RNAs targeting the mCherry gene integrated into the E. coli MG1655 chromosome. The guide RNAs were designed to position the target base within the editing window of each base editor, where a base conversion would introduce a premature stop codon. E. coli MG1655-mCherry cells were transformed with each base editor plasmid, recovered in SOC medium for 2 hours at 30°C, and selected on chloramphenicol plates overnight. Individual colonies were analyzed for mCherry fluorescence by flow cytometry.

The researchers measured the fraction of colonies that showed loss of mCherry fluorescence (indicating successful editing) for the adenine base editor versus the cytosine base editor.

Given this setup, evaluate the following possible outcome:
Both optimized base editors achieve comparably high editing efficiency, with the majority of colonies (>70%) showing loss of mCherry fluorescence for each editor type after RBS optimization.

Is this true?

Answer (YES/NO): YES